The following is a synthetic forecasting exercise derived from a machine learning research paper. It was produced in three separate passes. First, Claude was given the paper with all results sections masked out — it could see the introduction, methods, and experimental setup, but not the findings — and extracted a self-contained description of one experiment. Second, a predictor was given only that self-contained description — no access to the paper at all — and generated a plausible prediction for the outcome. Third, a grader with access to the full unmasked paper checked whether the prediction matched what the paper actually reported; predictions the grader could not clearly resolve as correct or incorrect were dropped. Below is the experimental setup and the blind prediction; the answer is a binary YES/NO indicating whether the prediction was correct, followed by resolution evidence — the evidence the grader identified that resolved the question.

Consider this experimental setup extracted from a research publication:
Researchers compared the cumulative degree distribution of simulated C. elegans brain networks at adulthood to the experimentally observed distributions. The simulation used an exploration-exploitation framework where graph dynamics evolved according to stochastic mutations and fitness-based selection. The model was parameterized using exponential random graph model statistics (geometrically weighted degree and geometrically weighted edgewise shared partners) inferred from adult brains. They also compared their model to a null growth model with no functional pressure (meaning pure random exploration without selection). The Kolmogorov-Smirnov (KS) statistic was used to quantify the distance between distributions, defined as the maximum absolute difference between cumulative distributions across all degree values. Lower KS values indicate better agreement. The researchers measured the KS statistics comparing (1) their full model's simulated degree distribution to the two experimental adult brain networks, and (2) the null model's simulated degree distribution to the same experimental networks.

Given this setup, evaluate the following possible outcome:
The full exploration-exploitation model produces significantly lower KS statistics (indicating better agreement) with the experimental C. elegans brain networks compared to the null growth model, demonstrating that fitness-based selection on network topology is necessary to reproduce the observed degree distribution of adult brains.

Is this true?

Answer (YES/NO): YES